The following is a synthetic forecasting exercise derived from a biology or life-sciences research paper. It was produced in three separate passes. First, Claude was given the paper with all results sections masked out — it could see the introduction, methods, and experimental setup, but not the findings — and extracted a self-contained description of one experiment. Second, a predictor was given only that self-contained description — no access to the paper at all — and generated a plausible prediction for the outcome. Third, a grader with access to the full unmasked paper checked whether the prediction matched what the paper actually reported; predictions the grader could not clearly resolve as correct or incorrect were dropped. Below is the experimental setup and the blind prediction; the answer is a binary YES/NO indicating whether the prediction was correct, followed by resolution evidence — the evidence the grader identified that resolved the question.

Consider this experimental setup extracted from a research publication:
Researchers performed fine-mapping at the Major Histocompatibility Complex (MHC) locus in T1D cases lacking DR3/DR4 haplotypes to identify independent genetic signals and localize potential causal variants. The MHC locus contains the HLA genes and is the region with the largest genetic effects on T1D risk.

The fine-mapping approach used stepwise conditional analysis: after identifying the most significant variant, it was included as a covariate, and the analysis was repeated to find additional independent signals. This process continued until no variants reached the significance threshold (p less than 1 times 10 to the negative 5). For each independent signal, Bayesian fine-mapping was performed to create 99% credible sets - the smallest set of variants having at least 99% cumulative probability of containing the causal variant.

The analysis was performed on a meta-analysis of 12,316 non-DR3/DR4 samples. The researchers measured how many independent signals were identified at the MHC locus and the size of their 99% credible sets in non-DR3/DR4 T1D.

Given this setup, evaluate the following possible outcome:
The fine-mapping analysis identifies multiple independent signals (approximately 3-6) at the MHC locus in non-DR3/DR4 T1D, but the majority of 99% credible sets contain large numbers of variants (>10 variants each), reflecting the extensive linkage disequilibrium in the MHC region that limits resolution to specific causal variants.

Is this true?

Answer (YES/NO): NO